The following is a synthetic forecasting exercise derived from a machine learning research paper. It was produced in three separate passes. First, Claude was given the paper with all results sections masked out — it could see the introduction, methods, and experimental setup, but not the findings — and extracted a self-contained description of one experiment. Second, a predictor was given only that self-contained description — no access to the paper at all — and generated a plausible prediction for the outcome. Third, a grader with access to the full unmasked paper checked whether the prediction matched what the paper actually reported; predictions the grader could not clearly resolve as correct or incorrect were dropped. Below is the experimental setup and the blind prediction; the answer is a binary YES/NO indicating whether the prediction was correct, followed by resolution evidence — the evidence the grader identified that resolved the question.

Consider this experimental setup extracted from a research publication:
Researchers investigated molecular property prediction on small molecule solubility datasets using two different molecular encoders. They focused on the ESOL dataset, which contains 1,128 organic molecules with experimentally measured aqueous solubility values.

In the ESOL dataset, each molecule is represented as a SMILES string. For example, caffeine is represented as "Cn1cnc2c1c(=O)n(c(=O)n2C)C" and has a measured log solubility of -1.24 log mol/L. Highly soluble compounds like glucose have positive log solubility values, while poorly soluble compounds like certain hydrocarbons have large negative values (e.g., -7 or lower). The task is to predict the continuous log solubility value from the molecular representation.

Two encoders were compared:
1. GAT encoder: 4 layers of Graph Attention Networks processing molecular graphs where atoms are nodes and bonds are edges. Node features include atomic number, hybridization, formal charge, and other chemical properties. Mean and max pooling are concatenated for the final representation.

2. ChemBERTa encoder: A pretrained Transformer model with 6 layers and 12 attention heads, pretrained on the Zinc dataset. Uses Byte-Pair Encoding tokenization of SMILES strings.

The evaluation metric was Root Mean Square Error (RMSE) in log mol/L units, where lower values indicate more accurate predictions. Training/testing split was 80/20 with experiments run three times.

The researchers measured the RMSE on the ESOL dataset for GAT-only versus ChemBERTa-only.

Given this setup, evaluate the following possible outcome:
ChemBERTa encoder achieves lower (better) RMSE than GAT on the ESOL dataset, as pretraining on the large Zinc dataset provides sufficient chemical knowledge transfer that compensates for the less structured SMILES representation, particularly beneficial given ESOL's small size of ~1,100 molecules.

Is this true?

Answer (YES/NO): YES